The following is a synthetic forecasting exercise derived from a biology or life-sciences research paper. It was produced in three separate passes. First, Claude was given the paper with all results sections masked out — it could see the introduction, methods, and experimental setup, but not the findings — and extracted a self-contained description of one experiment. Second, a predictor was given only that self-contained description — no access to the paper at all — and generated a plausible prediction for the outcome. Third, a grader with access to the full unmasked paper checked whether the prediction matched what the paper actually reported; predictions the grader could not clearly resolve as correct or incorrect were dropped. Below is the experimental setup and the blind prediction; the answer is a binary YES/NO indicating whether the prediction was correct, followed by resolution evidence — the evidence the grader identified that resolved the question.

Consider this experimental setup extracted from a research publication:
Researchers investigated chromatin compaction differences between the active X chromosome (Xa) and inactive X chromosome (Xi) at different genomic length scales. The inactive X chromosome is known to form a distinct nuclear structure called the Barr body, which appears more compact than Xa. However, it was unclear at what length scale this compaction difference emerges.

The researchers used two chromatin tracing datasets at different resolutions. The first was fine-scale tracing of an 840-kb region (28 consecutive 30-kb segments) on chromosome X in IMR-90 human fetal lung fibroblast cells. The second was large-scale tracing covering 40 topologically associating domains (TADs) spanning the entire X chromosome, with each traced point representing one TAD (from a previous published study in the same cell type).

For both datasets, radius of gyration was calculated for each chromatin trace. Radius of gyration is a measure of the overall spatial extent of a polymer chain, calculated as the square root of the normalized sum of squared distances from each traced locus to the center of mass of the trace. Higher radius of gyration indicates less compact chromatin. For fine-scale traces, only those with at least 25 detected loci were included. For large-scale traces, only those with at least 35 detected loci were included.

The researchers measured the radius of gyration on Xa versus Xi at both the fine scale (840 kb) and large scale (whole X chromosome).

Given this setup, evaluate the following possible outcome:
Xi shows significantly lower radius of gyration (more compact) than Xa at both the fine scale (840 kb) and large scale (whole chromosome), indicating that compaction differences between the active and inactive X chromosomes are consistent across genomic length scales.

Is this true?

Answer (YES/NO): NO